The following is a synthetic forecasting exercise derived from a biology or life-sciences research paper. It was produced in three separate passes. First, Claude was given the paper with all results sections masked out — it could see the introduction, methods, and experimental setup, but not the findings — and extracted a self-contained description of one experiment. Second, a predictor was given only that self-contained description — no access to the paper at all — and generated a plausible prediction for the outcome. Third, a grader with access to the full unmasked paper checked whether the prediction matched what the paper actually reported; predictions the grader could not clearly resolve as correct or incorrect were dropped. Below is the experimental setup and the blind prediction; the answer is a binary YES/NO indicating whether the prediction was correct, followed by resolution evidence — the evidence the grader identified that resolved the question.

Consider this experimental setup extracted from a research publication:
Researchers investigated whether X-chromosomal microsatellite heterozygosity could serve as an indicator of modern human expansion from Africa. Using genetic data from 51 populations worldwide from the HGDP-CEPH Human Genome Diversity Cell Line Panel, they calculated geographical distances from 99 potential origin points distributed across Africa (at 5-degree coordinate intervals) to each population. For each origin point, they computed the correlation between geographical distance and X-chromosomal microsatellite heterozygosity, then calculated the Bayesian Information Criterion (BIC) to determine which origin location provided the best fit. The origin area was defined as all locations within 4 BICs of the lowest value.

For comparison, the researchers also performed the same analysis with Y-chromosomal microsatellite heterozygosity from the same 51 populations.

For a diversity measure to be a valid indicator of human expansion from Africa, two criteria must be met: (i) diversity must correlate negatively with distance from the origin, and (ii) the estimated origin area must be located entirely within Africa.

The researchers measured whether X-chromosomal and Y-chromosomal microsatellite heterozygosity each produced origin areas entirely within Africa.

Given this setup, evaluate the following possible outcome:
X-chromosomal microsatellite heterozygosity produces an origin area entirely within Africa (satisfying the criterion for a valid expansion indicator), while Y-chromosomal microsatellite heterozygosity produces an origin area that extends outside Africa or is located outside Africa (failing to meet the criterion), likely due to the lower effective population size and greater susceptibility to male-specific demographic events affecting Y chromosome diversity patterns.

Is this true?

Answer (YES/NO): YES